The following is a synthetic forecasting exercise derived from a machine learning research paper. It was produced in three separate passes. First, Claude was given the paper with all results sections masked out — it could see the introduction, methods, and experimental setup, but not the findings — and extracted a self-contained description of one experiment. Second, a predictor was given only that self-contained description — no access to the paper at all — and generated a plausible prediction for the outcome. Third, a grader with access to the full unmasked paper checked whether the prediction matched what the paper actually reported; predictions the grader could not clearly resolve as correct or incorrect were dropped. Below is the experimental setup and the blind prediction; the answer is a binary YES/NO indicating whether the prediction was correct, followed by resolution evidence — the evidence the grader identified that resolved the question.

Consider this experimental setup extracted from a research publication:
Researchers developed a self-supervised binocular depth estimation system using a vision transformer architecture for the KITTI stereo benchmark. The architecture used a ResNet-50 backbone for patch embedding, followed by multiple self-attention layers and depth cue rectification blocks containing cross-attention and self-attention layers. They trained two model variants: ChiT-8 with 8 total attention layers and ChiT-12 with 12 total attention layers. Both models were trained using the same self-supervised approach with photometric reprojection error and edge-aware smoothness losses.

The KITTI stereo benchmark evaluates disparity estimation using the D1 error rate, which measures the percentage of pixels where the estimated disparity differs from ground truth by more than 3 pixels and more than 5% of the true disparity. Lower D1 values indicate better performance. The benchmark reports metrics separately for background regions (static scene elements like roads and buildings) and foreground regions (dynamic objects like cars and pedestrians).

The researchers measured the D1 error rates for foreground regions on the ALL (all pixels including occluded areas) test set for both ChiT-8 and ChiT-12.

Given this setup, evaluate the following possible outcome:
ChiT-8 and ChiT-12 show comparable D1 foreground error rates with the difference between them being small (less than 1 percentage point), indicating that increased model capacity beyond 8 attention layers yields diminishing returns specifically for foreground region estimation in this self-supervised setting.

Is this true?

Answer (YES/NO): NO